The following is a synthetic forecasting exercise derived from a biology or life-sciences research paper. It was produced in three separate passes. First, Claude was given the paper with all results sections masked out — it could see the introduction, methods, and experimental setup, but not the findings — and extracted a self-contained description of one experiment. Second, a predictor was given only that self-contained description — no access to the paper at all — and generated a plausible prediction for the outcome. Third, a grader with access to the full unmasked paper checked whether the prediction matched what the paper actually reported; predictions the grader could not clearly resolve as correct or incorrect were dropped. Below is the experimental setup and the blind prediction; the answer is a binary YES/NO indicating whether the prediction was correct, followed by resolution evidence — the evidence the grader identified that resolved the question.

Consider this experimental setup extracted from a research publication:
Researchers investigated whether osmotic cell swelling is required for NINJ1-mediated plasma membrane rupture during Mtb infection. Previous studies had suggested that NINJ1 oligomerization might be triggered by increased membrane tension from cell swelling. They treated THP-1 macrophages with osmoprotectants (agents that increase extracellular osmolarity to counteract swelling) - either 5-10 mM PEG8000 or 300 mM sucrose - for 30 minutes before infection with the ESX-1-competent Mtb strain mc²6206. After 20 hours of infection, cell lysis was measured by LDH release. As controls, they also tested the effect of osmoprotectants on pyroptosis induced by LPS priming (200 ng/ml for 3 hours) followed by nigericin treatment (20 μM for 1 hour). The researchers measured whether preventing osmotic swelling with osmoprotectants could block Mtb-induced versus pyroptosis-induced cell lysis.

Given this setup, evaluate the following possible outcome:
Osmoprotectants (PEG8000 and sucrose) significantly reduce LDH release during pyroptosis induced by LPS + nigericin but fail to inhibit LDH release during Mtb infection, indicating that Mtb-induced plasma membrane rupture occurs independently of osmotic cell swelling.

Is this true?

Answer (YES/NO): NO